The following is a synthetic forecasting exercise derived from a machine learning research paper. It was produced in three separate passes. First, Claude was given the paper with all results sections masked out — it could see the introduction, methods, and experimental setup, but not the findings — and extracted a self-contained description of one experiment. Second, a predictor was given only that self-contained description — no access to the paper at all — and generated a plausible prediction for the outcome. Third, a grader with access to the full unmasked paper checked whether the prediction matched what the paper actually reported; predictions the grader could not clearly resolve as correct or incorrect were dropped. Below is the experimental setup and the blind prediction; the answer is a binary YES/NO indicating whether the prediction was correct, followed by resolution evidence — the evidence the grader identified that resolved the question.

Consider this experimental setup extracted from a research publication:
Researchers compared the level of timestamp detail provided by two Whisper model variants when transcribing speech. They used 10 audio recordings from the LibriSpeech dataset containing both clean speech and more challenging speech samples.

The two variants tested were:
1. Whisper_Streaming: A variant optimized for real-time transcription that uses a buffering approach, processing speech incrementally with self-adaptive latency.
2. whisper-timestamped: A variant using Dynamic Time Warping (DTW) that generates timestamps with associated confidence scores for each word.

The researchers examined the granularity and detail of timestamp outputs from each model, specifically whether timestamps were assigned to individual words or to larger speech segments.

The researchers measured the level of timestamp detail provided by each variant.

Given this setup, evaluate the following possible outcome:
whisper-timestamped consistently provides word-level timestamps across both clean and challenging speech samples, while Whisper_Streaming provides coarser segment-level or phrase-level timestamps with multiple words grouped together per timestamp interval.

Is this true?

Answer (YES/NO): NO